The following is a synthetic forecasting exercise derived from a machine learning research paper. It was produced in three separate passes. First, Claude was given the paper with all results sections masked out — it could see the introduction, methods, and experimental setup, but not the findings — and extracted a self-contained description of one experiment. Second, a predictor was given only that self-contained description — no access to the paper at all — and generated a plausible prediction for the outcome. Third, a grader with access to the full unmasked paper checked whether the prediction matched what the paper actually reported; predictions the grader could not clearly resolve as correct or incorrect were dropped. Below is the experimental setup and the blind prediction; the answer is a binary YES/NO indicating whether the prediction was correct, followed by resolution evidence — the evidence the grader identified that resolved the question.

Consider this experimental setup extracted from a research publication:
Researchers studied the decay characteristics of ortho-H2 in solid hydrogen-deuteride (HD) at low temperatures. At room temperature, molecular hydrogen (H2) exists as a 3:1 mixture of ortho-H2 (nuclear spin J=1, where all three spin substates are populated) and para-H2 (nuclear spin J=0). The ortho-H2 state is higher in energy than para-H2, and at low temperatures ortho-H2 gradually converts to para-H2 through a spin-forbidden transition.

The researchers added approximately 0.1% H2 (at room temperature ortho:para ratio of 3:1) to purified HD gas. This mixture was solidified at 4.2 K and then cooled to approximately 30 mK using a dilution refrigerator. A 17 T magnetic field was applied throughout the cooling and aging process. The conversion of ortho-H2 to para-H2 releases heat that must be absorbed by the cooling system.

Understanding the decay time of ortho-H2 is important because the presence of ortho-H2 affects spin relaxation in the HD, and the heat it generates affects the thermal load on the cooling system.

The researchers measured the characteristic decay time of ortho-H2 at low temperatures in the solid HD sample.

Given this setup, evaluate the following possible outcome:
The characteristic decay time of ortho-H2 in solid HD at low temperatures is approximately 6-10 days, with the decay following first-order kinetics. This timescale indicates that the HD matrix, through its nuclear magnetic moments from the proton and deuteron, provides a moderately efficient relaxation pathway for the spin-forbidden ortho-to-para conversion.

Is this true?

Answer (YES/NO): YES